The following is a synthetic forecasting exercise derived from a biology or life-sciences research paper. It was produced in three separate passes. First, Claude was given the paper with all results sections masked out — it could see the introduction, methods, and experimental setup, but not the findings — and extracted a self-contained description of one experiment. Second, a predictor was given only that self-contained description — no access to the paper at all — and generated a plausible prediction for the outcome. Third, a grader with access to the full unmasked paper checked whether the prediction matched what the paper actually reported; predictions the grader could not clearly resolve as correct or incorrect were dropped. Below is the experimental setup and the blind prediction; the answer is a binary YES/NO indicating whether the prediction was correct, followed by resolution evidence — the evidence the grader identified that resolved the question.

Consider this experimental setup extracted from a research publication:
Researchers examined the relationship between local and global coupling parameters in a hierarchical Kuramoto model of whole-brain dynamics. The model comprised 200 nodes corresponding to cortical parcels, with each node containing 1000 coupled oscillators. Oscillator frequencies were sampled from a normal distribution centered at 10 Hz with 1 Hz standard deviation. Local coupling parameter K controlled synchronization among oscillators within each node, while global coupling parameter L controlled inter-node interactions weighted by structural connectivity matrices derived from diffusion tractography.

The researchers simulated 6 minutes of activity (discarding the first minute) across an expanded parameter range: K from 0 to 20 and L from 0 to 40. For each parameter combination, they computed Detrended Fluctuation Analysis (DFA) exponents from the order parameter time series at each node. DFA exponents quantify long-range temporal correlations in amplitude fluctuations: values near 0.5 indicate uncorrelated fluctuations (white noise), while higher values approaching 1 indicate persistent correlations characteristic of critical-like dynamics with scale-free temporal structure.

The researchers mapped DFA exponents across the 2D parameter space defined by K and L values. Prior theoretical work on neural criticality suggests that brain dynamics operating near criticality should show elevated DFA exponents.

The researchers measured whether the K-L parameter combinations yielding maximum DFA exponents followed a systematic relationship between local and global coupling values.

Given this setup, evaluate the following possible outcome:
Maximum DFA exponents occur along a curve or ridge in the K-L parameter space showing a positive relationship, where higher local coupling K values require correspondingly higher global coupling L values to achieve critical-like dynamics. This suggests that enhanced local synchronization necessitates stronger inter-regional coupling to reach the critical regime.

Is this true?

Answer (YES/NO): YES